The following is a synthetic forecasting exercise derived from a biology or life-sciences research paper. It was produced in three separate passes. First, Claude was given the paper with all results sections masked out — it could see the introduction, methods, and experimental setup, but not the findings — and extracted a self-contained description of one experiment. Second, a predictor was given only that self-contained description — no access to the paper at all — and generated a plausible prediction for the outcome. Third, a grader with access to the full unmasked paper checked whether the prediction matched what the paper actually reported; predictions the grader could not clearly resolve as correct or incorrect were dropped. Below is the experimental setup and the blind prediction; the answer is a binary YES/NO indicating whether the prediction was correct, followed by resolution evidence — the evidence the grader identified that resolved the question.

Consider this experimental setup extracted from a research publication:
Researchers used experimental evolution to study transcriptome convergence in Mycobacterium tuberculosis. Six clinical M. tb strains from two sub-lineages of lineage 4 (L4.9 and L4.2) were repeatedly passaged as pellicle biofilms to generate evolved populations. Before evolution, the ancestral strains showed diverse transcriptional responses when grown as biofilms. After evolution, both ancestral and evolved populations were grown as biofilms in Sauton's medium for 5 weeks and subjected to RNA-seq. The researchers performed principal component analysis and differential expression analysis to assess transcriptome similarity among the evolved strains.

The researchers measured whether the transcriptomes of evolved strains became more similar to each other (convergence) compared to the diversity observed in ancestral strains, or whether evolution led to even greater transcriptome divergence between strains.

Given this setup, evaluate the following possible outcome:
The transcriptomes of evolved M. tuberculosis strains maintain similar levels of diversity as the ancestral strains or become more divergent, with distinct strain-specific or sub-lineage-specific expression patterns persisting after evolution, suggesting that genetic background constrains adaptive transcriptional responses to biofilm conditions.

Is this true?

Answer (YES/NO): NO